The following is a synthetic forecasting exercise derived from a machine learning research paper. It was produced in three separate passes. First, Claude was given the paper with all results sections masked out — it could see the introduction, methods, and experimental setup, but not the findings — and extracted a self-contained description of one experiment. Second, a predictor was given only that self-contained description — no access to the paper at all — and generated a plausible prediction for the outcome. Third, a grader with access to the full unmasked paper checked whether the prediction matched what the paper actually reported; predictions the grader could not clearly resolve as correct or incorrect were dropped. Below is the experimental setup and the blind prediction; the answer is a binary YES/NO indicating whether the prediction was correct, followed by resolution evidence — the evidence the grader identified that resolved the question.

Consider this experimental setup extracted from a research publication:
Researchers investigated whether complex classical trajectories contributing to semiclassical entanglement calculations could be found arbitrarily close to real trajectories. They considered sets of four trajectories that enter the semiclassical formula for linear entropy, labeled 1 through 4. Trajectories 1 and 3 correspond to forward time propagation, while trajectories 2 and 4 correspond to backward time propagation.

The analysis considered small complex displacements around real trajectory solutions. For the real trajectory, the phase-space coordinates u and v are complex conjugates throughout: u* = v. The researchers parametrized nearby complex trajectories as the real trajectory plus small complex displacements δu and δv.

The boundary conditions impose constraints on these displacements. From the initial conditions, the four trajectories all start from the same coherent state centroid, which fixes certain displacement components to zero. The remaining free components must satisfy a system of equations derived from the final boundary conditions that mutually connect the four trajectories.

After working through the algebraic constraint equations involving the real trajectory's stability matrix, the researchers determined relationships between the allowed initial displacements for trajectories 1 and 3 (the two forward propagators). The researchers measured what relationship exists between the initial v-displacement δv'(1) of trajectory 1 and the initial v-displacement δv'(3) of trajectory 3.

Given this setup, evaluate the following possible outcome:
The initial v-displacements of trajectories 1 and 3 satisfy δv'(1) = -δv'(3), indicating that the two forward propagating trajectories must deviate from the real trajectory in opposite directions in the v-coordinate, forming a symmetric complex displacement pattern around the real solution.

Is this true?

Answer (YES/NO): NO